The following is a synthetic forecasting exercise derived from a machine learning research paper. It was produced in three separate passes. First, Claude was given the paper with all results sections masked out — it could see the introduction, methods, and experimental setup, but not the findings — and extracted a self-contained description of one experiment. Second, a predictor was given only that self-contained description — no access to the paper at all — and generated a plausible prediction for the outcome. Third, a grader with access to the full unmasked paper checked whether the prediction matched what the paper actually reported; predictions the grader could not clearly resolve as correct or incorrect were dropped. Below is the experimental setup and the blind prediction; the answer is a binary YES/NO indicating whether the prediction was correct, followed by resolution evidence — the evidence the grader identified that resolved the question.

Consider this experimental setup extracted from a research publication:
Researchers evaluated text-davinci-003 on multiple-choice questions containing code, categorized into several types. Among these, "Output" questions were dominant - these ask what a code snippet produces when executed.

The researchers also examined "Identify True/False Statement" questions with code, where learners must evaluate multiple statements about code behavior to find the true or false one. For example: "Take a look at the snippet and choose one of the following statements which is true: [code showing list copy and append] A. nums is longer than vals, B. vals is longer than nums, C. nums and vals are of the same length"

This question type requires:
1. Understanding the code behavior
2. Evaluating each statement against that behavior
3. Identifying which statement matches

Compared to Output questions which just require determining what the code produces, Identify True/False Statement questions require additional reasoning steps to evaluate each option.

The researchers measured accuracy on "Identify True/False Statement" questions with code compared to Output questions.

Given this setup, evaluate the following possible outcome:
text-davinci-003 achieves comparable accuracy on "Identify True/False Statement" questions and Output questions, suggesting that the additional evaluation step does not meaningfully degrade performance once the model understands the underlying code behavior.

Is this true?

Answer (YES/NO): YES